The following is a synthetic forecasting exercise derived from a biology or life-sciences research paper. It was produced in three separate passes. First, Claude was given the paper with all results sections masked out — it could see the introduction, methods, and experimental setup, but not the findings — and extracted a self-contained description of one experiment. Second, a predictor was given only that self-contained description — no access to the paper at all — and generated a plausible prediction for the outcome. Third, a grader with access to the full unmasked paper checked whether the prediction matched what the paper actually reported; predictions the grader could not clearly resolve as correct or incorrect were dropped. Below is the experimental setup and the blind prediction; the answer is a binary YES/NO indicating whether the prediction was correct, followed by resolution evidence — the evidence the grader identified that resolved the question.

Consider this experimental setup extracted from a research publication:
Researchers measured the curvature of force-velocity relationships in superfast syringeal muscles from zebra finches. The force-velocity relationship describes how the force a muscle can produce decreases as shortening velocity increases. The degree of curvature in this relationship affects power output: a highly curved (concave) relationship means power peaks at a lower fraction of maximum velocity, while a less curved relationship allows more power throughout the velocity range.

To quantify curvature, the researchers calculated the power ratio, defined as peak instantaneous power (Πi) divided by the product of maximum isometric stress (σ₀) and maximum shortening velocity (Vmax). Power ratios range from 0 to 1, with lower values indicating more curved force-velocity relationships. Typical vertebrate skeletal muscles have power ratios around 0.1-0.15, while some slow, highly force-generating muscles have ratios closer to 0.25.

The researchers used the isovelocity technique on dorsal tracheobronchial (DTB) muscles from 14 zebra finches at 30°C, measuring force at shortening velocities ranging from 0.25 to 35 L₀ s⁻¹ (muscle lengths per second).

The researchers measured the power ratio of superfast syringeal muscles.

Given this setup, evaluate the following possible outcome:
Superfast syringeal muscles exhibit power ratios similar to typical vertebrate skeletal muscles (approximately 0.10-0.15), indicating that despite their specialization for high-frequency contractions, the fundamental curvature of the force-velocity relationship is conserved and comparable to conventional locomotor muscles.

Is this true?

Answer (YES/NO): YES